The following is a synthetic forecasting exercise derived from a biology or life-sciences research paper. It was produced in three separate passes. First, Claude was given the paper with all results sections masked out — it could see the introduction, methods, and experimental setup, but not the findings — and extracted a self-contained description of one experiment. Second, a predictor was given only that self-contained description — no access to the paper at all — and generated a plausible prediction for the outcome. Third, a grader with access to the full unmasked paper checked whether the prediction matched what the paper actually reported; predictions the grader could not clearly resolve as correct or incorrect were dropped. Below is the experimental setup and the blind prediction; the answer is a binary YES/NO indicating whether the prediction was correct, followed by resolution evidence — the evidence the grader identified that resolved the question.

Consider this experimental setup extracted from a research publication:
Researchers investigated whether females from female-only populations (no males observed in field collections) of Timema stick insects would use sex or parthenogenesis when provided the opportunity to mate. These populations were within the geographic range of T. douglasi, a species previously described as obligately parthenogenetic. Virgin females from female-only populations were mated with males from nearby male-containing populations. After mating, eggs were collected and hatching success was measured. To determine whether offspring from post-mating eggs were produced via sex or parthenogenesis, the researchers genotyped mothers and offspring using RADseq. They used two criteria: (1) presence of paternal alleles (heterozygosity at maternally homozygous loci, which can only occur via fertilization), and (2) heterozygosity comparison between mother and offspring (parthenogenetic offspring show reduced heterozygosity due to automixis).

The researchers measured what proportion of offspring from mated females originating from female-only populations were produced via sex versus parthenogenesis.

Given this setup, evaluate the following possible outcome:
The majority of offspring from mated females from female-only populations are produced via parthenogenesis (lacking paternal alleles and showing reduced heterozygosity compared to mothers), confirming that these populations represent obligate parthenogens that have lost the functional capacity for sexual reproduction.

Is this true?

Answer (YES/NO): NO